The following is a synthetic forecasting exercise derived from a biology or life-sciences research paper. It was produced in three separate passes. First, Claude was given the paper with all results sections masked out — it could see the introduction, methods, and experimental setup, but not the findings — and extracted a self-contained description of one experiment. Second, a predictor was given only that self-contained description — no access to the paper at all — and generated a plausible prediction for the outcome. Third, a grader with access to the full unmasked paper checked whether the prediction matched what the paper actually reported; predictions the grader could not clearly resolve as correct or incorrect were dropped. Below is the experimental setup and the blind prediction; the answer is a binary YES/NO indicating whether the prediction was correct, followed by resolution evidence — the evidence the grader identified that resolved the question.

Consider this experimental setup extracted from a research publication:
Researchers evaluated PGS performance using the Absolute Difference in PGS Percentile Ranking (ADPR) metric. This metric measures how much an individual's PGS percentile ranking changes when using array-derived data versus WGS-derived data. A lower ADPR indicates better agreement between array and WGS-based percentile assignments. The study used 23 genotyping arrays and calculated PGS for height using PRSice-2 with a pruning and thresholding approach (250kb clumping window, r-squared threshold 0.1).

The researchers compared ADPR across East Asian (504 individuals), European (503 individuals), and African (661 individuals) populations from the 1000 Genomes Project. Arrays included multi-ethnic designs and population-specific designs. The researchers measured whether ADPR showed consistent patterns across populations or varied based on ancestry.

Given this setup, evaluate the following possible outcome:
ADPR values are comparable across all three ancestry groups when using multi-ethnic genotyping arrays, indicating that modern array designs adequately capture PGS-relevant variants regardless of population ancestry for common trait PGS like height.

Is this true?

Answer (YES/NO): NO